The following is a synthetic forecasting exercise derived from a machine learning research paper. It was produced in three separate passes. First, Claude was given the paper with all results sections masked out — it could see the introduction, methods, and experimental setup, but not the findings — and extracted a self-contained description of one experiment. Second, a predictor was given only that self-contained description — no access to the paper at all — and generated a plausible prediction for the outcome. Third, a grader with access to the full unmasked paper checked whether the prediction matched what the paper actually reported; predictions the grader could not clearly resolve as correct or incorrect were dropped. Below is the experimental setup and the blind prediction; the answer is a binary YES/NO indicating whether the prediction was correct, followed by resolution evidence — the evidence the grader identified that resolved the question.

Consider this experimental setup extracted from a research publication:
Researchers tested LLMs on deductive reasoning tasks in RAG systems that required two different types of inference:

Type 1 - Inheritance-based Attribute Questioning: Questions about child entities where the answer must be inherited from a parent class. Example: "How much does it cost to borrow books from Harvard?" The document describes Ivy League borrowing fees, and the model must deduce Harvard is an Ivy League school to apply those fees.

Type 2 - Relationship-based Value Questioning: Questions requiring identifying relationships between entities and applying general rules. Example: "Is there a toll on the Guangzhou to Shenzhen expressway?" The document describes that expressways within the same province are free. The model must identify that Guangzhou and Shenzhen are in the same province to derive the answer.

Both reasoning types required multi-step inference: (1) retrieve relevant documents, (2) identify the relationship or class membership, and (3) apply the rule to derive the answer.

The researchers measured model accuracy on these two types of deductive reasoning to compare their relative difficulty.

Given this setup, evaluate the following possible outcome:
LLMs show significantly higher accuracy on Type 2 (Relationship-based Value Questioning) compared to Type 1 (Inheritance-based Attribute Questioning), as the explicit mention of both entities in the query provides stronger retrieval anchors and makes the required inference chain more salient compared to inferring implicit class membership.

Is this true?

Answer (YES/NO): YES